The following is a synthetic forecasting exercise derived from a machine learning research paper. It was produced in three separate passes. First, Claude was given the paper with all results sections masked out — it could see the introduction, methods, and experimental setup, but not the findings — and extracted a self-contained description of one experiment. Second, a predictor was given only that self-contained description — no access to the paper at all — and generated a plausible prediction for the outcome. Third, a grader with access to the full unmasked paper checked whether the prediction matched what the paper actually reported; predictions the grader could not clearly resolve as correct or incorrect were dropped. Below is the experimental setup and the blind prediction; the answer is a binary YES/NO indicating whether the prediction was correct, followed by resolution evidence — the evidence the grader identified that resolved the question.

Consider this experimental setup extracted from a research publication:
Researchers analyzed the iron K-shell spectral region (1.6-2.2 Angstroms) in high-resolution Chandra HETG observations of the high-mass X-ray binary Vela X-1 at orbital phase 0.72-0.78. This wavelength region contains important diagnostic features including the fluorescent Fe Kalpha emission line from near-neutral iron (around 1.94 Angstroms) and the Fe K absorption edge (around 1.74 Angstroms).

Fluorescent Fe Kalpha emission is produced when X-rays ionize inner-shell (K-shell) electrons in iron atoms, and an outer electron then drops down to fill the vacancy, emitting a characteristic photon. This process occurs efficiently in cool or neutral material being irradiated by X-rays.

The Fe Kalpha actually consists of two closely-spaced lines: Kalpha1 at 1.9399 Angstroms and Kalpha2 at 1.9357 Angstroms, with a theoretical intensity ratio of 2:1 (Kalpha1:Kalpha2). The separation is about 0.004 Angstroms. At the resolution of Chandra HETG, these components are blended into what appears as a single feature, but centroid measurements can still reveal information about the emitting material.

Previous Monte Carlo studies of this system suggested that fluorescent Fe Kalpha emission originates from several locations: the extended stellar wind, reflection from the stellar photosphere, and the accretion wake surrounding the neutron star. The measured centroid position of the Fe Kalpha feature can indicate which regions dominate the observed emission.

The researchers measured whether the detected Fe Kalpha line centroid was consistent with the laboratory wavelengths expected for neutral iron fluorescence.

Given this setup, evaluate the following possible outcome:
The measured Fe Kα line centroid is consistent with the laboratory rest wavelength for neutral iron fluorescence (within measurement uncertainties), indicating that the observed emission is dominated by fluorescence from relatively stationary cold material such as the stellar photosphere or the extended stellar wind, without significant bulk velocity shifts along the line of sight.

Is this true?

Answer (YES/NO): NO